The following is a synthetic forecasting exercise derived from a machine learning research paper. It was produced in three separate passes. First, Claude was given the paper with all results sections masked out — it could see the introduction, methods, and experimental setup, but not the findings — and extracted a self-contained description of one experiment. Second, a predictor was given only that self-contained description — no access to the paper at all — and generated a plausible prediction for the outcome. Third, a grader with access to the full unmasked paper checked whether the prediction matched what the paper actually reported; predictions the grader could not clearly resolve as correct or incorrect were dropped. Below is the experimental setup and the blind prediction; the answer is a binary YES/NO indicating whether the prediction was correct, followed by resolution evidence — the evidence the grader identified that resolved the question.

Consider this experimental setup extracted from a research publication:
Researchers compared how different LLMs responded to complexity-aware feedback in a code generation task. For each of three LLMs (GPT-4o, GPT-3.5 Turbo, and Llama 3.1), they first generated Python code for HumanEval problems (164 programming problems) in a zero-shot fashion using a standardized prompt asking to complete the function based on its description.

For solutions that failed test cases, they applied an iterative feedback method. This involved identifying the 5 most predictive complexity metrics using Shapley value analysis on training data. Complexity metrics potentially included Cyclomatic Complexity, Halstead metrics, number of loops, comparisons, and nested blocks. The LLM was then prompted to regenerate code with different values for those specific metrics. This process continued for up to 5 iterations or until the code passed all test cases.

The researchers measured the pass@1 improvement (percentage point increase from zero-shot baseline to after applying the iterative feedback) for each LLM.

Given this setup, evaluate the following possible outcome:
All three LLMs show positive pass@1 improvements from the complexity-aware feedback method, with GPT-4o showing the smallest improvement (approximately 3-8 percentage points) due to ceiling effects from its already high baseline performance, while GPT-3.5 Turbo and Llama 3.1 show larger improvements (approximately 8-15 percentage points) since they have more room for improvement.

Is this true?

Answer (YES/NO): NO